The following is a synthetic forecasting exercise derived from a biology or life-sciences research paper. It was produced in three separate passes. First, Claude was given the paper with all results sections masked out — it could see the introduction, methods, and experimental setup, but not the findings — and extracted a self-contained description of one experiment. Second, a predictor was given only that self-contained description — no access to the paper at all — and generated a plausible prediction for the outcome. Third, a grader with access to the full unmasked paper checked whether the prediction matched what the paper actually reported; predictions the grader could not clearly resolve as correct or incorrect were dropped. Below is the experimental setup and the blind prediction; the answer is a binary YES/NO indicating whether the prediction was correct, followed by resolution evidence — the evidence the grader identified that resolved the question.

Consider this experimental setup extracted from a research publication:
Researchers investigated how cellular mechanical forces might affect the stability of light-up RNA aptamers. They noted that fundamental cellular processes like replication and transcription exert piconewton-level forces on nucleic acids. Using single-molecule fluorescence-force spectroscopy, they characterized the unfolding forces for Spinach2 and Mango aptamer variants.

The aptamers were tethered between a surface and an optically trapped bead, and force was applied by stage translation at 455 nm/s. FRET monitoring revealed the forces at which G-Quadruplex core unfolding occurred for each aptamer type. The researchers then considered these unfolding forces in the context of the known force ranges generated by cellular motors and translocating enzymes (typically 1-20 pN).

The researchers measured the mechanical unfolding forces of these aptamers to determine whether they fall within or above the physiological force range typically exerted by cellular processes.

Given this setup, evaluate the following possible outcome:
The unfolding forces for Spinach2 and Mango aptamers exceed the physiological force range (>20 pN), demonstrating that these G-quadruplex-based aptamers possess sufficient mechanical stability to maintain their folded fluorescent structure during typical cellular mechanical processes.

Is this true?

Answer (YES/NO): NO